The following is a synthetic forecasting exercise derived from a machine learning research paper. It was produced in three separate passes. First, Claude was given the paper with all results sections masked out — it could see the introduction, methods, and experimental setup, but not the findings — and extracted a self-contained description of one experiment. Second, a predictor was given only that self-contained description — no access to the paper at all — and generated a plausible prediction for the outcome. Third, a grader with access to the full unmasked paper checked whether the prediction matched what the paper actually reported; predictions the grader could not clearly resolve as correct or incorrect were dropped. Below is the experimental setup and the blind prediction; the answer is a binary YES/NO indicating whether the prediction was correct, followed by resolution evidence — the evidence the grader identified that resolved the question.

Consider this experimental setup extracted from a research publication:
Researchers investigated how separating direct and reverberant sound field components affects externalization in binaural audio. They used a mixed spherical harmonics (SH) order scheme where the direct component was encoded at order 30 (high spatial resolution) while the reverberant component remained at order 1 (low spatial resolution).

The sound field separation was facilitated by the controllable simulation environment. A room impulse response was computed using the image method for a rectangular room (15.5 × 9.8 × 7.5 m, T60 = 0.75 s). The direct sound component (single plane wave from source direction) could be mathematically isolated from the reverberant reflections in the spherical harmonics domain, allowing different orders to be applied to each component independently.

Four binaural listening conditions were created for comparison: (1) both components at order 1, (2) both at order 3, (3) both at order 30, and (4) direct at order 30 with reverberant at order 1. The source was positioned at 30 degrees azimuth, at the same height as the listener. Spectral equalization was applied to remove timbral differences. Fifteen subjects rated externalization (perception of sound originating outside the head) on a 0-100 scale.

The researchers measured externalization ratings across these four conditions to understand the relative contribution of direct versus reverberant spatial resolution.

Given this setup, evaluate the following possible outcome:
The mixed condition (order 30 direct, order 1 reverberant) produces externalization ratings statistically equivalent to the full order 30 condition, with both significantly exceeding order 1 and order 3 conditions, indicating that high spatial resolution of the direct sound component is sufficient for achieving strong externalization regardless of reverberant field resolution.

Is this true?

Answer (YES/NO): NO